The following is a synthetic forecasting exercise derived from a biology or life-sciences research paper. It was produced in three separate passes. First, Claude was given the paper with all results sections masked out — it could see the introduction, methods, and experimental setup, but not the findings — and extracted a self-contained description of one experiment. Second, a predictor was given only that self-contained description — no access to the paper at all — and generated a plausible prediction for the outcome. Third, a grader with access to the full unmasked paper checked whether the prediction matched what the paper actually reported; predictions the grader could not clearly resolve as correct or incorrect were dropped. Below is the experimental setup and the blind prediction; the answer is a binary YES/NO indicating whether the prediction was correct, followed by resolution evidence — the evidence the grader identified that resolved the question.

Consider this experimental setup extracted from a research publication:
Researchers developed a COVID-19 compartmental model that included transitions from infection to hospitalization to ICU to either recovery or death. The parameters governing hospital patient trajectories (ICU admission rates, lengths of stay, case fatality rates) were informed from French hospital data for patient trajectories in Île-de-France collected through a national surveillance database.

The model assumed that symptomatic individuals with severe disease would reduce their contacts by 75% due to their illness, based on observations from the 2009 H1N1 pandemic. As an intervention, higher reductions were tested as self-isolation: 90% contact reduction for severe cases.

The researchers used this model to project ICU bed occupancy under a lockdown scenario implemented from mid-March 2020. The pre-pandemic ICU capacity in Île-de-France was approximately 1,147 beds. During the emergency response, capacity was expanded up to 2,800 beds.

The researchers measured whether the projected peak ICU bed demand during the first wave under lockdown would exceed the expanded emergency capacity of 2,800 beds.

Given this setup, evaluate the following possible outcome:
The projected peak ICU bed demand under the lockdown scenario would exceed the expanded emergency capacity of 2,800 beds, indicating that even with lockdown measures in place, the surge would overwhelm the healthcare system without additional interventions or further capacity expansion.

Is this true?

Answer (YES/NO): NO